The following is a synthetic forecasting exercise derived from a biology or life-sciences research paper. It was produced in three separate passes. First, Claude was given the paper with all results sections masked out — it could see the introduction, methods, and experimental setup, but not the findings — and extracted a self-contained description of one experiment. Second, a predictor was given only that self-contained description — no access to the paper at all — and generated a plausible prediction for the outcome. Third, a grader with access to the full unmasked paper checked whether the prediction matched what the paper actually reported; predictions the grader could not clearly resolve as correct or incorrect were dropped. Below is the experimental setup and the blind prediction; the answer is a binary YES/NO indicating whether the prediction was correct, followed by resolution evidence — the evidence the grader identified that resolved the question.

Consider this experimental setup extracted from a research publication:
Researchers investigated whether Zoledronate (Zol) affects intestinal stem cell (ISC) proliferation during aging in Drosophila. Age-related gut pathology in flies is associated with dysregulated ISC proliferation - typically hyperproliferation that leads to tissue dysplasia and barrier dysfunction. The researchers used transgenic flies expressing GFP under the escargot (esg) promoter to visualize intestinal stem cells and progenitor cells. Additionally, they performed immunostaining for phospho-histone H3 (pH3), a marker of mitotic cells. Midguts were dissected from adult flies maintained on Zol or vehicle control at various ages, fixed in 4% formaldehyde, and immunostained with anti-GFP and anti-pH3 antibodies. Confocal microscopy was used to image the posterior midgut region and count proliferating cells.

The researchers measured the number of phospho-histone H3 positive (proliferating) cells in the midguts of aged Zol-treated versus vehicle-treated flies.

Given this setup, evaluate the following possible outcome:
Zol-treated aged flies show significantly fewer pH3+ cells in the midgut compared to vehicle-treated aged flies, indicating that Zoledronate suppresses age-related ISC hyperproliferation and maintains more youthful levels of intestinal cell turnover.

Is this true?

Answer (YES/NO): YES